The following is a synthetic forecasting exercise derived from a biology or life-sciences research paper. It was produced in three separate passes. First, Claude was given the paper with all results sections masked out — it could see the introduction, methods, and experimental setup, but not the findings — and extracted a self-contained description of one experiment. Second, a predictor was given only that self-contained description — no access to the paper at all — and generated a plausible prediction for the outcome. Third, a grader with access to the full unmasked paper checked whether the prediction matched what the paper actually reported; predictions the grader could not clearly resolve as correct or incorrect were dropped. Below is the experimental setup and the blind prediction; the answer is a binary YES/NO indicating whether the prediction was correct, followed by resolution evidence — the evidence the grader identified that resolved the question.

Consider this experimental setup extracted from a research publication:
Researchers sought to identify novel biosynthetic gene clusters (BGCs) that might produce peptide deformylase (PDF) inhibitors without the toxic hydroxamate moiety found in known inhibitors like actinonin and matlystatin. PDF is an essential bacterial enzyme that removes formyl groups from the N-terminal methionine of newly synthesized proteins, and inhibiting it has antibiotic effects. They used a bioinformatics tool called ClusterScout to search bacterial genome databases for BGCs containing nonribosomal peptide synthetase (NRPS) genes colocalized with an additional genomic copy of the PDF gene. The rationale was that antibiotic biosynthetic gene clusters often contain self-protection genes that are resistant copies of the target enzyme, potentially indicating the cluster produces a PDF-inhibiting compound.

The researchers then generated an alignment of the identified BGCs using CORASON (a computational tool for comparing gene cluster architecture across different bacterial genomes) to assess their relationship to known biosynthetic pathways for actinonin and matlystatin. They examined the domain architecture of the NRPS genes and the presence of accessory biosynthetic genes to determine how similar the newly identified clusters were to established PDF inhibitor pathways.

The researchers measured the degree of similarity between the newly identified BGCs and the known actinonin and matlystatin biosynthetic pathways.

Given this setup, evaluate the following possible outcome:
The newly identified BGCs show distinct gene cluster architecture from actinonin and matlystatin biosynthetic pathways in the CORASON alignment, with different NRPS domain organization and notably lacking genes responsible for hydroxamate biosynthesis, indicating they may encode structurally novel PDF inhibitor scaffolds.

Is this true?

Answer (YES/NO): NO